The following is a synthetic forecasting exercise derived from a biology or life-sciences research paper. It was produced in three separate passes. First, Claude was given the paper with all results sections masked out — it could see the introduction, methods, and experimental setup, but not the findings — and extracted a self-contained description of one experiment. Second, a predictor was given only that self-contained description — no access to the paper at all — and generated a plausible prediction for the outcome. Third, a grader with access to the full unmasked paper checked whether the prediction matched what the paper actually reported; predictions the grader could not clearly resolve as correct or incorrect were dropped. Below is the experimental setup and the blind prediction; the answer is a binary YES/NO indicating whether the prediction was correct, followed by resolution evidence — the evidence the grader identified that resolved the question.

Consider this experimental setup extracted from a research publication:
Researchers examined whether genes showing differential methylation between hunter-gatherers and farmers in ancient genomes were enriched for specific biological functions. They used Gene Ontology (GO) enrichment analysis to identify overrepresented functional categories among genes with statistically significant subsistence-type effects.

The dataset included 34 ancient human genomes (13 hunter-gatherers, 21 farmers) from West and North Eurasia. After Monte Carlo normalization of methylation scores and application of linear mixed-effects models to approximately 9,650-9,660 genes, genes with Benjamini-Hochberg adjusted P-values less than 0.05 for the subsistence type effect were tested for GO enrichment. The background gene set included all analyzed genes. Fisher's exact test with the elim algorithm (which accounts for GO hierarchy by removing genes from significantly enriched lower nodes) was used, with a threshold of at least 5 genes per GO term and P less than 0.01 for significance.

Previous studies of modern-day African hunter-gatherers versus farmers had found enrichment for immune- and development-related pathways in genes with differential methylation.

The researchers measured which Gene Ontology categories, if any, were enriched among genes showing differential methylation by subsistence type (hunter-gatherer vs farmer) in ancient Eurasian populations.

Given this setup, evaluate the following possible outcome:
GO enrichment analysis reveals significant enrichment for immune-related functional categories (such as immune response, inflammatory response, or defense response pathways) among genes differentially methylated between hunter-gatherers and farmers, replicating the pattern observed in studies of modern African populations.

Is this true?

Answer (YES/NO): NO